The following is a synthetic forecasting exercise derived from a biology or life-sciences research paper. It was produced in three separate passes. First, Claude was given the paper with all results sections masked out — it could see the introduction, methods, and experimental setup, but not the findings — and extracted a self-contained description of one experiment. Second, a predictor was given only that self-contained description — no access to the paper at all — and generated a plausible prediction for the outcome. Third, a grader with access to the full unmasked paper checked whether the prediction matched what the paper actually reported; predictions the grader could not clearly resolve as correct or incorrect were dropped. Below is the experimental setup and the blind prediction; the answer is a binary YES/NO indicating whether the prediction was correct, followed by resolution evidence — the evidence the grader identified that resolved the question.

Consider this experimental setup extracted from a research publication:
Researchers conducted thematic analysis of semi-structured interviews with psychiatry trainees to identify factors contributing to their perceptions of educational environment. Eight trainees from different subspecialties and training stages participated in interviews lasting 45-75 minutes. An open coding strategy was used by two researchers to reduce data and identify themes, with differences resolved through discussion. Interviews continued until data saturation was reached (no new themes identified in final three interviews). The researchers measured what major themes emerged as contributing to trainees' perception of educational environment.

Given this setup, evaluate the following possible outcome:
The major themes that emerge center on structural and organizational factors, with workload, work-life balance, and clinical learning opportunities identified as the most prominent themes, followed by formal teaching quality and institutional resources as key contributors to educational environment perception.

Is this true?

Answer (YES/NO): NO